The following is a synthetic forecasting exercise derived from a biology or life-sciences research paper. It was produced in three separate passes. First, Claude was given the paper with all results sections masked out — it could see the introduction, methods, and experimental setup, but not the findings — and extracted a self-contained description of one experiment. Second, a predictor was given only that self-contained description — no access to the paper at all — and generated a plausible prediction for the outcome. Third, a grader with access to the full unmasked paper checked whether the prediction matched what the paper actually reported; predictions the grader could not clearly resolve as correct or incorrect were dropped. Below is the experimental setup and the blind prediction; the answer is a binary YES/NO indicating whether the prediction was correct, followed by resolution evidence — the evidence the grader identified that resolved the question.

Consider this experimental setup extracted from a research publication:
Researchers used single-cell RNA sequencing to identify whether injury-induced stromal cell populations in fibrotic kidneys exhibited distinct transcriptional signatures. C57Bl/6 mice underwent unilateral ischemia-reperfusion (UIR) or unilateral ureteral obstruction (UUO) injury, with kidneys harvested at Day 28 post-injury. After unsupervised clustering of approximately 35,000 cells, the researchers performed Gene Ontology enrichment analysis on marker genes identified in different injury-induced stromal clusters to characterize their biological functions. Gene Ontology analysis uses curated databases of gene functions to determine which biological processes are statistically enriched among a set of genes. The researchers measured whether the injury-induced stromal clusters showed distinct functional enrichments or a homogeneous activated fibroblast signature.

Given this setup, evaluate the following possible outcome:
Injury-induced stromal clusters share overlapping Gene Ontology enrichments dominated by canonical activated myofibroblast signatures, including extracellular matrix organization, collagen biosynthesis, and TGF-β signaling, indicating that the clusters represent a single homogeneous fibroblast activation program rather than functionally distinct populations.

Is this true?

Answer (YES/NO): NO